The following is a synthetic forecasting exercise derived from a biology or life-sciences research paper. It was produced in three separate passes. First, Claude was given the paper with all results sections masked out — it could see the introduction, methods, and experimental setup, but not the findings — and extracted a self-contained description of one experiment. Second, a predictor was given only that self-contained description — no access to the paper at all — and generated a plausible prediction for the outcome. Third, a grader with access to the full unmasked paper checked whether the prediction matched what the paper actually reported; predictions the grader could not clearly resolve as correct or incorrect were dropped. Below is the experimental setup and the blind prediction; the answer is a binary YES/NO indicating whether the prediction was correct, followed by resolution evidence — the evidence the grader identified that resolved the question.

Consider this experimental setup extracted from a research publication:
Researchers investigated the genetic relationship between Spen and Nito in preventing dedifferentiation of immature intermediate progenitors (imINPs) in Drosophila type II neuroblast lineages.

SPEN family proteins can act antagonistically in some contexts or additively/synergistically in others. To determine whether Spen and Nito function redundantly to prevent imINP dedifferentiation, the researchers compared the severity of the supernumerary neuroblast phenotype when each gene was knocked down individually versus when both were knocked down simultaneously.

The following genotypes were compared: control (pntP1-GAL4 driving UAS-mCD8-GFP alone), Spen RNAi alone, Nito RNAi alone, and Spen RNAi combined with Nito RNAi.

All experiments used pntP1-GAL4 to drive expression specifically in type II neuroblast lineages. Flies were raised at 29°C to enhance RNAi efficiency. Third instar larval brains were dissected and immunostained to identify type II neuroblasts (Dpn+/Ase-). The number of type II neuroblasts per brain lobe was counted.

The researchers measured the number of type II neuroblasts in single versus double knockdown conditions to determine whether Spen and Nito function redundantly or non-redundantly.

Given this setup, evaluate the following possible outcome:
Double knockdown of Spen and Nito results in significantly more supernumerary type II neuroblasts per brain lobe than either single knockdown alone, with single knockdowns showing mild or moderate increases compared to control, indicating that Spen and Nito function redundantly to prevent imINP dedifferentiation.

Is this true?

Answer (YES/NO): YES